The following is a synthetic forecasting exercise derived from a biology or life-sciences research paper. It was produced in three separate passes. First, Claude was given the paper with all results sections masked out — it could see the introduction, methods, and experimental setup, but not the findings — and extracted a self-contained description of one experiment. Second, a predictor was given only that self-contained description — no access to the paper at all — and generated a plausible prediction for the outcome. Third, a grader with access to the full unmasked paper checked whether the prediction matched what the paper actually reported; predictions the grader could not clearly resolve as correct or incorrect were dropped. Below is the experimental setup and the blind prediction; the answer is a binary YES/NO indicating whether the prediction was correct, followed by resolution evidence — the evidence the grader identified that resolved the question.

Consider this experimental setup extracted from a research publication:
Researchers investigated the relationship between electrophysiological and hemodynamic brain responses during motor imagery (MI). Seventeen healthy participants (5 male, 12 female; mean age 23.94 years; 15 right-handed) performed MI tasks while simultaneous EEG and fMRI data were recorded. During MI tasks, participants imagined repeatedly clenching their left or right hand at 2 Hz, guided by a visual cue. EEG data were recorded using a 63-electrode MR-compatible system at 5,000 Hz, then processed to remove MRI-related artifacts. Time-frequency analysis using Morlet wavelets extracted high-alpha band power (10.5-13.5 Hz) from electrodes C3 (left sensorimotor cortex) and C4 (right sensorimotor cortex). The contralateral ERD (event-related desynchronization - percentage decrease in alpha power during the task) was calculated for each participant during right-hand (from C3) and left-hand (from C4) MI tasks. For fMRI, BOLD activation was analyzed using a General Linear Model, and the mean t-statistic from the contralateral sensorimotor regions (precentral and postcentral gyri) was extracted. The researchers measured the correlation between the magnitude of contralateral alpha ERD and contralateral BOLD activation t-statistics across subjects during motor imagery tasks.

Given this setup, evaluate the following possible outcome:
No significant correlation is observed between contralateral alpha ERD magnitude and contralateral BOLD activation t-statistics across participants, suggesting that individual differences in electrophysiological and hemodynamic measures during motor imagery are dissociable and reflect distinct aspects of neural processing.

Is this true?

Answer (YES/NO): NO